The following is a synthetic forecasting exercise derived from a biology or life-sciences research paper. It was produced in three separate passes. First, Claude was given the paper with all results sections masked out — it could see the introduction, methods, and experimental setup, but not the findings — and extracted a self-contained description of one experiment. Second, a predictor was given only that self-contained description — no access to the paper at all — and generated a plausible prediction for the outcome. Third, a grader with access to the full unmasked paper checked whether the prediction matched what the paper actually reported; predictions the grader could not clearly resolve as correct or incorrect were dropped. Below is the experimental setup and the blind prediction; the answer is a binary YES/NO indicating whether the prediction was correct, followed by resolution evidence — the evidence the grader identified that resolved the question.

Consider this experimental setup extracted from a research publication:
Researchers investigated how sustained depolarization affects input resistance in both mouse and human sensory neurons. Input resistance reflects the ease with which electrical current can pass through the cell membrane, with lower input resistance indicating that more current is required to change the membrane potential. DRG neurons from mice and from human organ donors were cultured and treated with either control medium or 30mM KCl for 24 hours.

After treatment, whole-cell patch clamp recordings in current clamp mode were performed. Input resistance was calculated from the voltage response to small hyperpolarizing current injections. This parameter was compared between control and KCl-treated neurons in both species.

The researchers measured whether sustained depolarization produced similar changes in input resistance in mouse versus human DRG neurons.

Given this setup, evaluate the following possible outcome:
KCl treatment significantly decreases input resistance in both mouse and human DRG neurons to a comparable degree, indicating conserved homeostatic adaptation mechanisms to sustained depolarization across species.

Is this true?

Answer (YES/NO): NO